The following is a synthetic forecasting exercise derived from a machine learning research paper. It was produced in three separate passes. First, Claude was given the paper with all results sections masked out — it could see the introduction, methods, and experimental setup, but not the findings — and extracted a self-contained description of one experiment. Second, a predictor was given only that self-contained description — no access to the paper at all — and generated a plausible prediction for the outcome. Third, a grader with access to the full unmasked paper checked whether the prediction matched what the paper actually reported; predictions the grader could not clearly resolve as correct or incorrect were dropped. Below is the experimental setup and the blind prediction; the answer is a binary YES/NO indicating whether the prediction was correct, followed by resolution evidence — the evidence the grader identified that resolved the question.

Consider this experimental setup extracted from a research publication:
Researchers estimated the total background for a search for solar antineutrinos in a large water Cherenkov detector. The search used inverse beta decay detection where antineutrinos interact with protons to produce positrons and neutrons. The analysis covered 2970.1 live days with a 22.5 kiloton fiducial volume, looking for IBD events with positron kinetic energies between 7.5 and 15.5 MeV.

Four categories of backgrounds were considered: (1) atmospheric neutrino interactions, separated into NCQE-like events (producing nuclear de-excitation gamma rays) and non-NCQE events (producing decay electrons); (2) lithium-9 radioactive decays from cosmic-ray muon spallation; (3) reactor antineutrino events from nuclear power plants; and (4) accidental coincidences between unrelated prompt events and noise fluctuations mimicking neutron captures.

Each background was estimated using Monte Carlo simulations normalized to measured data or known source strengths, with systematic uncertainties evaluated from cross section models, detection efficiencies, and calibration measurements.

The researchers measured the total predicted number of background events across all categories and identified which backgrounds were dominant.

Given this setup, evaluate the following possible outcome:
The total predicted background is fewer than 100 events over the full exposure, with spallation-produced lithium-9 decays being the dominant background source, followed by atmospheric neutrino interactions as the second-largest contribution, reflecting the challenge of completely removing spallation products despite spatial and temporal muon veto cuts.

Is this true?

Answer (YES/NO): NO